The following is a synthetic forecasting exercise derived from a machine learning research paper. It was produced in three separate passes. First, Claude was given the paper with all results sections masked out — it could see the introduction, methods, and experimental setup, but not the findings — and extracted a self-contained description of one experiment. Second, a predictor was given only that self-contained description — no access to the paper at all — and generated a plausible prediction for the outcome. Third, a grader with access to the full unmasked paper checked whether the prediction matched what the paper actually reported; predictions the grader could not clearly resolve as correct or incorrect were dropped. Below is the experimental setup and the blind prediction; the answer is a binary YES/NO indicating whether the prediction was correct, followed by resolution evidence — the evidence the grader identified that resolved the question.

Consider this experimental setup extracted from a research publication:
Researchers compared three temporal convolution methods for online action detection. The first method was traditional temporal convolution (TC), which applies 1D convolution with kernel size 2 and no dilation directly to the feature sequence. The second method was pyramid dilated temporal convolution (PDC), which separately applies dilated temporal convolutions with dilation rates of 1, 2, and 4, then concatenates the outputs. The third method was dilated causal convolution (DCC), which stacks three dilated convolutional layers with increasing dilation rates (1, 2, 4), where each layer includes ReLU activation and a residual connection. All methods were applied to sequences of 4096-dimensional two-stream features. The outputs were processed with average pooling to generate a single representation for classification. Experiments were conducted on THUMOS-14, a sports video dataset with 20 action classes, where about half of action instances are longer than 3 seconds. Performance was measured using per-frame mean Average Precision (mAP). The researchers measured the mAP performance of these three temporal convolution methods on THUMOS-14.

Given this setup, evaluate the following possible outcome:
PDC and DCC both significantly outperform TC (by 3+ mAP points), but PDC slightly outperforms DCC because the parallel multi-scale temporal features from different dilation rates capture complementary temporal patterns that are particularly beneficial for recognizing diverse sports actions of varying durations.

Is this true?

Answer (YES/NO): NO